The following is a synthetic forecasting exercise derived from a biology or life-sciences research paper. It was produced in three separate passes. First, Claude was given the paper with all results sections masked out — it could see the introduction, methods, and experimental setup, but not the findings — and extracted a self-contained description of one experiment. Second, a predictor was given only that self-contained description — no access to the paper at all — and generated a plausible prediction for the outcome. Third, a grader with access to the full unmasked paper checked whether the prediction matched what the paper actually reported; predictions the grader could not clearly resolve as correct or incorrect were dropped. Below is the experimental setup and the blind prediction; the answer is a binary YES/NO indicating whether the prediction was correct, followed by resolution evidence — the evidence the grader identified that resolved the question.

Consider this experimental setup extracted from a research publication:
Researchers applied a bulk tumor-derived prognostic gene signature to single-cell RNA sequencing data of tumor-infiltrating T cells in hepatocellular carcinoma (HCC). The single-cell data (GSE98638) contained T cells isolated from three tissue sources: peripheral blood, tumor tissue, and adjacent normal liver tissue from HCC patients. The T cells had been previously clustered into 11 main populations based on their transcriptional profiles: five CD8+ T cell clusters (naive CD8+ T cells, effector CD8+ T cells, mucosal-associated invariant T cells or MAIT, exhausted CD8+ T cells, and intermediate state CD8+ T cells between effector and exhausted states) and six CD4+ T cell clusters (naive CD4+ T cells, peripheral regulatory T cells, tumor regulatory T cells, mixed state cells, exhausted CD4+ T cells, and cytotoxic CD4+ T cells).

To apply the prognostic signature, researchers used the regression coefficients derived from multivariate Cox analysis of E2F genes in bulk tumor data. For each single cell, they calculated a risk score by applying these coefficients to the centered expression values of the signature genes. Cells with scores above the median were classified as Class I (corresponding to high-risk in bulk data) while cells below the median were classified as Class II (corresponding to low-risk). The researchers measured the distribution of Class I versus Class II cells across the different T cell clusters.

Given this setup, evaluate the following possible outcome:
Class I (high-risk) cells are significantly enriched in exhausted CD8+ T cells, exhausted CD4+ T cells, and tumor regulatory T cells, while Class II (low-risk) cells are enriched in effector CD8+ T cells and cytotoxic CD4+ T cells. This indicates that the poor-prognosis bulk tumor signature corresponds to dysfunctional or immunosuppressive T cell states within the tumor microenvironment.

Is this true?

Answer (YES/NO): NO